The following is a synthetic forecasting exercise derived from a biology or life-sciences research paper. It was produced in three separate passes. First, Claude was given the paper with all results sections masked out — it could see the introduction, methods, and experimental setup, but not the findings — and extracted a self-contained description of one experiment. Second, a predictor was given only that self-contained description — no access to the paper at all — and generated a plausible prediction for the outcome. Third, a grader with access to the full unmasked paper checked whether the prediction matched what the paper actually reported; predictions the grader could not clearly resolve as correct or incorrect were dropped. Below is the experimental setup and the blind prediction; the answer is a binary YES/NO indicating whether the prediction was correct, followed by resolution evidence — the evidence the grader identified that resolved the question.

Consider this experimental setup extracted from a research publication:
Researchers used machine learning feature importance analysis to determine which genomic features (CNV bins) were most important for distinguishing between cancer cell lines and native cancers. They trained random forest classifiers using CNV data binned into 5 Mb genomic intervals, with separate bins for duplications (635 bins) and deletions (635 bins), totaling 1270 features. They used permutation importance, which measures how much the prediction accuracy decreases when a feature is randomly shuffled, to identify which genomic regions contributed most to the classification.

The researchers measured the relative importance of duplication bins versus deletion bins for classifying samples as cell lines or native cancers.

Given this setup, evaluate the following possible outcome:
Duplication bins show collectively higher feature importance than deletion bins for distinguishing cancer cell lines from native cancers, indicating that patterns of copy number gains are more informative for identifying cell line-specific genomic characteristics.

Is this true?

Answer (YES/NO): YES